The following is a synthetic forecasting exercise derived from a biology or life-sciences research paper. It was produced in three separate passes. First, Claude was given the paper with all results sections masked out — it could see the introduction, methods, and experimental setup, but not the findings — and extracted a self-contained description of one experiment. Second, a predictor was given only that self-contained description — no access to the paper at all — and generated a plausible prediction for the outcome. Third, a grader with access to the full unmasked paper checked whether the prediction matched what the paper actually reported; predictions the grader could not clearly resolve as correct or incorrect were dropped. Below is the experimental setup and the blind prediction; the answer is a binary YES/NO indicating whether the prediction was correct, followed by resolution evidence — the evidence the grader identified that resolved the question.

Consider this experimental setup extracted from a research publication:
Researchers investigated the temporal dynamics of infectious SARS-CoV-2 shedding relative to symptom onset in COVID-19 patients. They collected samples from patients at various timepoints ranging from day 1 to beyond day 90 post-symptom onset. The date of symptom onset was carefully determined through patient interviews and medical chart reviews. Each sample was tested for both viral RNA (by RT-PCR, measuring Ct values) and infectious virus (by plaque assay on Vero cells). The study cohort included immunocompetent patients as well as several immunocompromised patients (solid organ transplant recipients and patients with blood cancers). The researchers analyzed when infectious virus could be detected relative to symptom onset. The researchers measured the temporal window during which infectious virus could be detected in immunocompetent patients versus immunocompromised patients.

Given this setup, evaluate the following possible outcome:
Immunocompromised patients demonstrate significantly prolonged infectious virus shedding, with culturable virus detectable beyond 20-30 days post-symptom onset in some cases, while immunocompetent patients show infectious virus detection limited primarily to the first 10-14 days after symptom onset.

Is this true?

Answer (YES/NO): NO